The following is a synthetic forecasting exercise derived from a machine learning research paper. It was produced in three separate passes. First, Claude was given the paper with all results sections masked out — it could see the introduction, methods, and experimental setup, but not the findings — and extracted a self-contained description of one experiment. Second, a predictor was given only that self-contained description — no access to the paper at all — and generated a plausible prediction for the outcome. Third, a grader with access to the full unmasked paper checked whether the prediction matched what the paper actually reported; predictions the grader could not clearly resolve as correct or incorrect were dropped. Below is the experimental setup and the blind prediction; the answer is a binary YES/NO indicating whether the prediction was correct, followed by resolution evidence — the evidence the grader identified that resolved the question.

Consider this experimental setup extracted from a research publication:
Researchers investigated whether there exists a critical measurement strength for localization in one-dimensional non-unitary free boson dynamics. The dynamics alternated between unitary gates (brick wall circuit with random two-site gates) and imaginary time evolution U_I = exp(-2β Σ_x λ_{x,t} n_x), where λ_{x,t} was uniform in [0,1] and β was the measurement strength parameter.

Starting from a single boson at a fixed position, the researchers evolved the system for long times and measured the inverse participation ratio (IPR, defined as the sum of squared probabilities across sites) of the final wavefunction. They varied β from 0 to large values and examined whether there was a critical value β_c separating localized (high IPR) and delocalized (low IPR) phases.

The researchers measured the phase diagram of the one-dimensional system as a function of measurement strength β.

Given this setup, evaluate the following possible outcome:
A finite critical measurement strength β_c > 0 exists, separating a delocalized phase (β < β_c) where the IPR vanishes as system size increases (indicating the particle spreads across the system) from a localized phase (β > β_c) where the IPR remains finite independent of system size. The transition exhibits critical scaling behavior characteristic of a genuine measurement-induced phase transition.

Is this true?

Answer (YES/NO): NO